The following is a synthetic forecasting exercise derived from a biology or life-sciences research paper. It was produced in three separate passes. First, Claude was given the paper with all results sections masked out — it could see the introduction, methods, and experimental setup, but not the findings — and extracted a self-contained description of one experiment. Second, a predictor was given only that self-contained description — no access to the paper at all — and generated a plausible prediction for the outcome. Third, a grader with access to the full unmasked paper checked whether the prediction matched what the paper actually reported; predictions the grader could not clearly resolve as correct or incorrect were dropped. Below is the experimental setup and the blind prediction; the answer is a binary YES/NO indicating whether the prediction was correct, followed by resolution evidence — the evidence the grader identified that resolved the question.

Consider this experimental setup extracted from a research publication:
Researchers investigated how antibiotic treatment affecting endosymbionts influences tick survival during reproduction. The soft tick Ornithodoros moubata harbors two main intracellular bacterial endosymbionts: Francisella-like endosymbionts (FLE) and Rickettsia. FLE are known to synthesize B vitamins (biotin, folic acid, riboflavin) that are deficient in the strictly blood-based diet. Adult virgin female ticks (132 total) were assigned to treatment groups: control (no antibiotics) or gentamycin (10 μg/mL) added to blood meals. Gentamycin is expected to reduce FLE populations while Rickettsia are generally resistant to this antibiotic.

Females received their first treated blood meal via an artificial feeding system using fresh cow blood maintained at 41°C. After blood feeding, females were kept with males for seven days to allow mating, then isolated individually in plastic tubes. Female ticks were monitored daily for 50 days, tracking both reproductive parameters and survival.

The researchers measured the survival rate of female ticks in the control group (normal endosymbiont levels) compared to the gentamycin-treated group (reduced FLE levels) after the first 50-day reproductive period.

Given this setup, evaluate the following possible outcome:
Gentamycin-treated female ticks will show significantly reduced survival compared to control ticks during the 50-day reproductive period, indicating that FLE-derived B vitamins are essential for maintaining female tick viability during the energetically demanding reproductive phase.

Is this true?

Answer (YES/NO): NO